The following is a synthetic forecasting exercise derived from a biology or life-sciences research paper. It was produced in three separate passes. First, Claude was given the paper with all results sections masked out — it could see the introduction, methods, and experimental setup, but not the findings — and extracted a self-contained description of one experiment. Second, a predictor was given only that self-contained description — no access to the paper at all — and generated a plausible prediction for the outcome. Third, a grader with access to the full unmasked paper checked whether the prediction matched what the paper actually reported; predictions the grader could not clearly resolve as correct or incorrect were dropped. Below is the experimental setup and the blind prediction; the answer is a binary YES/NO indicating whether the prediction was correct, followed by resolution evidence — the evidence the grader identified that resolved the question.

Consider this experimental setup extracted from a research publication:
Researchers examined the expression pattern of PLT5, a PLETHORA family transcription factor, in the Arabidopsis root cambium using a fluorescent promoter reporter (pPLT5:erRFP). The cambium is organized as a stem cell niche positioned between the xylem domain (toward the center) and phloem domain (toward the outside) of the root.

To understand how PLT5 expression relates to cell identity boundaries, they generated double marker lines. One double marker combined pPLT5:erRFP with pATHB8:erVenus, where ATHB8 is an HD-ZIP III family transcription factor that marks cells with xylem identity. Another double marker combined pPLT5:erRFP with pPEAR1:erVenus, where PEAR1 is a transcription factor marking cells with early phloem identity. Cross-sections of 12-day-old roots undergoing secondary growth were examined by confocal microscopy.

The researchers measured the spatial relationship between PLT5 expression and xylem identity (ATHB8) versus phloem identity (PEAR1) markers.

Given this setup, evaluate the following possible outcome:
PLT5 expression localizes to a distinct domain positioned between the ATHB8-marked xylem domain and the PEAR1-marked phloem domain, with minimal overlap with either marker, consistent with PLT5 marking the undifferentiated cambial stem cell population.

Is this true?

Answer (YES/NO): NO